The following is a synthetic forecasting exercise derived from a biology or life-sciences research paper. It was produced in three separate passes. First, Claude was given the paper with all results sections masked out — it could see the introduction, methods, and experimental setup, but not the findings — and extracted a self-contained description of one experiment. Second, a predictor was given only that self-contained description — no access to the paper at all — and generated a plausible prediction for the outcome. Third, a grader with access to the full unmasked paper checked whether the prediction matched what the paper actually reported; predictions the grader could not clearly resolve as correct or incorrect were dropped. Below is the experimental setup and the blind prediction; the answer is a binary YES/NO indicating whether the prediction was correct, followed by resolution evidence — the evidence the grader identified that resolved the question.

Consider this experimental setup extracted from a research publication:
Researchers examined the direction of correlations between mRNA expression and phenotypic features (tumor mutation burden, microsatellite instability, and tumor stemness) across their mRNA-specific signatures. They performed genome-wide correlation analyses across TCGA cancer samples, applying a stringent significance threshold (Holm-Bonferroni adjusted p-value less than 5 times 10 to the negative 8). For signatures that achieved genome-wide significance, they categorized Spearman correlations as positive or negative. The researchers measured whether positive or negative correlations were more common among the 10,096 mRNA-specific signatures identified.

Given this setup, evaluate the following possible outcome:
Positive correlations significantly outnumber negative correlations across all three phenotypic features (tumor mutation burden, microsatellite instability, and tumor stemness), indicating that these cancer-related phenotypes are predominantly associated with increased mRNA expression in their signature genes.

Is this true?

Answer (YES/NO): NO